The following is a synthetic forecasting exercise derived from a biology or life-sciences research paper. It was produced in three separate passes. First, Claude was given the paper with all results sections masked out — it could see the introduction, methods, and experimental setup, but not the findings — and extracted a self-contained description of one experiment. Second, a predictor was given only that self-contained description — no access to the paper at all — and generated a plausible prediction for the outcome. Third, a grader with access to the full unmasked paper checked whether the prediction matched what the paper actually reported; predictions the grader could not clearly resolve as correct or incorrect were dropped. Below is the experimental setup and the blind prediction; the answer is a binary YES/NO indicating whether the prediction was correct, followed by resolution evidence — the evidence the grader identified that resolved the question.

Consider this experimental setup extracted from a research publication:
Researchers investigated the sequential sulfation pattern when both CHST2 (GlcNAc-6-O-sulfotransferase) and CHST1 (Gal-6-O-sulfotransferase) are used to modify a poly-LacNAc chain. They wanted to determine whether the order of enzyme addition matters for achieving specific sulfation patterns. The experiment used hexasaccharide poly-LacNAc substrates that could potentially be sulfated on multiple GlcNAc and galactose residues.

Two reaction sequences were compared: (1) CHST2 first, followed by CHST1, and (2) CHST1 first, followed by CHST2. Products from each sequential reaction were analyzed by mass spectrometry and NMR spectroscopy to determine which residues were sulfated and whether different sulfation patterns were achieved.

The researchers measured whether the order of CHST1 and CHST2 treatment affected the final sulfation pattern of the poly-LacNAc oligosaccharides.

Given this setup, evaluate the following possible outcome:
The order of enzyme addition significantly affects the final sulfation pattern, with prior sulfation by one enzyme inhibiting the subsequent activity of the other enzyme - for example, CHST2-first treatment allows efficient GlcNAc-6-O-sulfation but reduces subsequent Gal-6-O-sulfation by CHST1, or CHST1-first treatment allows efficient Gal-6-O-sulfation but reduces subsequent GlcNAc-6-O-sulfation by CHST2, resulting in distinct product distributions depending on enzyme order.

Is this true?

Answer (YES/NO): NO